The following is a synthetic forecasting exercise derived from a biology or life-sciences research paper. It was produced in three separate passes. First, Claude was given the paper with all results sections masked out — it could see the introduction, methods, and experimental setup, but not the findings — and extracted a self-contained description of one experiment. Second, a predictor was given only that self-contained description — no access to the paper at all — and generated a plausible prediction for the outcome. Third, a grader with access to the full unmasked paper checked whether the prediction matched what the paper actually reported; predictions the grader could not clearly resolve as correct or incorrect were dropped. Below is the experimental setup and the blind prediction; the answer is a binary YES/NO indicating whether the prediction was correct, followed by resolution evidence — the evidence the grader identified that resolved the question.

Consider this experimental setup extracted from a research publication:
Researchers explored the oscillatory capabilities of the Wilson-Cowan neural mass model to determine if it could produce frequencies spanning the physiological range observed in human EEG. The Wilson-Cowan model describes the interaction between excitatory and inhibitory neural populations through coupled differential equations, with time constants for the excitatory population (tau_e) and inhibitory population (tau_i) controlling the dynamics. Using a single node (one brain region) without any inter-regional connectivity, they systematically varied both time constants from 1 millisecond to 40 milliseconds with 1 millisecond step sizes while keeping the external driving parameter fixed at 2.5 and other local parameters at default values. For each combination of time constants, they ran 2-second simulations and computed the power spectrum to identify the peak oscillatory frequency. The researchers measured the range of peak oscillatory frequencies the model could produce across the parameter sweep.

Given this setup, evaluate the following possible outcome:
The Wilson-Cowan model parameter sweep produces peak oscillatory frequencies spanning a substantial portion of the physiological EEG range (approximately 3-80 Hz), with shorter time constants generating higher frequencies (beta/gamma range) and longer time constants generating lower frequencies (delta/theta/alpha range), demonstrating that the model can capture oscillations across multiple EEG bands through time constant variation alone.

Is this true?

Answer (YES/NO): NO